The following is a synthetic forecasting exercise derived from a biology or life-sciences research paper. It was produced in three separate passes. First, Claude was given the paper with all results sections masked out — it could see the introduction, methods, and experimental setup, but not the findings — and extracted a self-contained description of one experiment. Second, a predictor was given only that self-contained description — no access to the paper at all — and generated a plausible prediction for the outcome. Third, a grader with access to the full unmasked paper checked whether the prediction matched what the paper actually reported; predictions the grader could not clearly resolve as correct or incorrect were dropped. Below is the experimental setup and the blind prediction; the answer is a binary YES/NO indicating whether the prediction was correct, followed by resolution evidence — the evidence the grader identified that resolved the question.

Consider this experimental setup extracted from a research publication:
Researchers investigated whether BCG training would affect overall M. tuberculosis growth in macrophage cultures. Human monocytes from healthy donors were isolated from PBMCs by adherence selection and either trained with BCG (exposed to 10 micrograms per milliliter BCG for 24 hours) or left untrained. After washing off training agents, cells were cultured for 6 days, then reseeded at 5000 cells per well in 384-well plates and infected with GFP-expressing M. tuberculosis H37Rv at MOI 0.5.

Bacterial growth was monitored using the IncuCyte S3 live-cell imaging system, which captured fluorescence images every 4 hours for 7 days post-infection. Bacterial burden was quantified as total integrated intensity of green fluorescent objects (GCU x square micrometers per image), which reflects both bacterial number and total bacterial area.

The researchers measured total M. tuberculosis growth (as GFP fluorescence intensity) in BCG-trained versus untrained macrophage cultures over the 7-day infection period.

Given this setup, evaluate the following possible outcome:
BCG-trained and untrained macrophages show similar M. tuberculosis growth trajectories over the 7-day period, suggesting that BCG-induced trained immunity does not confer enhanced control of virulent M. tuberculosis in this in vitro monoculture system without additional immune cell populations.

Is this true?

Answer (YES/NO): NO